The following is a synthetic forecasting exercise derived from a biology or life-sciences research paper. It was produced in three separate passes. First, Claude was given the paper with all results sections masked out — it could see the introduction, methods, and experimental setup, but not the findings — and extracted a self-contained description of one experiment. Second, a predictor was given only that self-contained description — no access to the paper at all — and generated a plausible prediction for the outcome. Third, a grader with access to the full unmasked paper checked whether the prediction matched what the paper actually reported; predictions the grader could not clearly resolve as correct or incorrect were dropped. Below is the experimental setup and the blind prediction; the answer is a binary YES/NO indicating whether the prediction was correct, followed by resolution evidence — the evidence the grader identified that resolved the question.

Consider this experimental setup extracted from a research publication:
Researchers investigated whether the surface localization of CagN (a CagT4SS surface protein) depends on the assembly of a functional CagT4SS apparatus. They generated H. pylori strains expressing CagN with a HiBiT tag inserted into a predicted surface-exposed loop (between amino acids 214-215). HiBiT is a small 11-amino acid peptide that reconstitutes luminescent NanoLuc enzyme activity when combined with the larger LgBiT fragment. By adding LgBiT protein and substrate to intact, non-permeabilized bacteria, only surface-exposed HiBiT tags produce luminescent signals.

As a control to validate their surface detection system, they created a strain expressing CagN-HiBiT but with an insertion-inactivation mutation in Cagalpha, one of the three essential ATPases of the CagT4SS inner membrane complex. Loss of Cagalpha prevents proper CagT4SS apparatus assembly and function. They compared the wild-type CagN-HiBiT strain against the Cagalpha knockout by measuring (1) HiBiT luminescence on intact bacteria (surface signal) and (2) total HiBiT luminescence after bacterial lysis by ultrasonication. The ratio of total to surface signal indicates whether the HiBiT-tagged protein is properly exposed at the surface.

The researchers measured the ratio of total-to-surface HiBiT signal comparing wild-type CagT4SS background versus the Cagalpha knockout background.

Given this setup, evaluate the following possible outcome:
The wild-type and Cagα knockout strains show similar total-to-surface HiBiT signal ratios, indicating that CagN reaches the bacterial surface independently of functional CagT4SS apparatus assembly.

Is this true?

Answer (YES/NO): NO